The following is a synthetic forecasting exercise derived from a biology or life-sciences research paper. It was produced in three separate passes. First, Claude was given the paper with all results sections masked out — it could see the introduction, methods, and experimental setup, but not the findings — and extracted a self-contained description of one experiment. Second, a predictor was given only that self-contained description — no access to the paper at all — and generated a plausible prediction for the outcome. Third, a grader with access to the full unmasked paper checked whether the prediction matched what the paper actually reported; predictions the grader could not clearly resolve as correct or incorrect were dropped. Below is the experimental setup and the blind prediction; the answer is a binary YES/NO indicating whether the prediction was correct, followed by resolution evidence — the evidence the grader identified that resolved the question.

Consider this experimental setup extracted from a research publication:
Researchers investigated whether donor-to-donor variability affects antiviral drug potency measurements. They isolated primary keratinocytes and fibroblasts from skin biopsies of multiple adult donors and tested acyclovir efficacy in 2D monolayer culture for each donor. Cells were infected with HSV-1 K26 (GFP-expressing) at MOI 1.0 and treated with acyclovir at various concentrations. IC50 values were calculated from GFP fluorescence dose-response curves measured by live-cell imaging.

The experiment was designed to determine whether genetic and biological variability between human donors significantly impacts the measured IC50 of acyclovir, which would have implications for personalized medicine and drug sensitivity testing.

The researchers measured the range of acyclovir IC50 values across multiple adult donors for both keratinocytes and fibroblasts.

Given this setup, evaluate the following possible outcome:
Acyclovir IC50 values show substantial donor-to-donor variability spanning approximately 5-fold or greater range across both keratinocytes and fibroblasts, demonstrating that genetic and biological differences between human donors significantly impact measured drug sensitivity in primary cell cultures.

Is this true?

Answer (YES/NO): NO